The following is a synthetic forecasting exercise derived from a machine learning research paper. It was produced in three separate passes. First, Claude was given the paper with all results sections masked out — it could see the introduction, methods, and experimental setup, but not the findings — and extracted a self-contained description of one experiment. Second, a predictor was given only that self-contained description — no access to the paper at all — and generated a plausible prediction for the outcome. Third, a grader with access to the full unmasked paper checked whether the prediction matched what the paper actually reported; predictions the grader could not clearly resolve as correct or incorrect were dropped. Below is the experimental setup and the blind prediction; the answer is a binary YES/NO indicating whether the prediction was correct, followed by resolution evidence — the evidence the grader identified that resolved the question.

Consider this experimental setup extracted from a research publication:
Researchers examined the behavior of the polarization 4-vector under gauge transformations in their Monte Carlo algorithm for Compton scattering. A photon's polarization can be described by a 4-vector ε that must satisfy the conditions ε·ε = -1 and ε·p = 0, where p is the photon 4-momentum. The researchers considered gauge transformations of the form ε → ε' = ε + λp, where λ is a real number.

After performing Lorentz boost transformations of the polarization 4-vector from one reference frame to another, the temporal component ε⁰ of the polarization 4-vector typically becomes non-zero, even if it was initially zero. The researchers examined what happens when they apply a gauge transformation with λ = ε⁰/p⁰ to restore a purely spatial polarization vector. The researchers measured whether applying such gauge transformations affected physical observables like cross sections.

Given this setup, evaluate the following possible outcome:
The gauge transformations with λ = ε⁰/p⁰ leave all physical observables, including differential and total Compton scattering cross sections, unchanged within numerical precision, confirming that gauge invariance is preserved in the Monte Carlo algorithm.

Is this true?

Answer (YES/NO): YES